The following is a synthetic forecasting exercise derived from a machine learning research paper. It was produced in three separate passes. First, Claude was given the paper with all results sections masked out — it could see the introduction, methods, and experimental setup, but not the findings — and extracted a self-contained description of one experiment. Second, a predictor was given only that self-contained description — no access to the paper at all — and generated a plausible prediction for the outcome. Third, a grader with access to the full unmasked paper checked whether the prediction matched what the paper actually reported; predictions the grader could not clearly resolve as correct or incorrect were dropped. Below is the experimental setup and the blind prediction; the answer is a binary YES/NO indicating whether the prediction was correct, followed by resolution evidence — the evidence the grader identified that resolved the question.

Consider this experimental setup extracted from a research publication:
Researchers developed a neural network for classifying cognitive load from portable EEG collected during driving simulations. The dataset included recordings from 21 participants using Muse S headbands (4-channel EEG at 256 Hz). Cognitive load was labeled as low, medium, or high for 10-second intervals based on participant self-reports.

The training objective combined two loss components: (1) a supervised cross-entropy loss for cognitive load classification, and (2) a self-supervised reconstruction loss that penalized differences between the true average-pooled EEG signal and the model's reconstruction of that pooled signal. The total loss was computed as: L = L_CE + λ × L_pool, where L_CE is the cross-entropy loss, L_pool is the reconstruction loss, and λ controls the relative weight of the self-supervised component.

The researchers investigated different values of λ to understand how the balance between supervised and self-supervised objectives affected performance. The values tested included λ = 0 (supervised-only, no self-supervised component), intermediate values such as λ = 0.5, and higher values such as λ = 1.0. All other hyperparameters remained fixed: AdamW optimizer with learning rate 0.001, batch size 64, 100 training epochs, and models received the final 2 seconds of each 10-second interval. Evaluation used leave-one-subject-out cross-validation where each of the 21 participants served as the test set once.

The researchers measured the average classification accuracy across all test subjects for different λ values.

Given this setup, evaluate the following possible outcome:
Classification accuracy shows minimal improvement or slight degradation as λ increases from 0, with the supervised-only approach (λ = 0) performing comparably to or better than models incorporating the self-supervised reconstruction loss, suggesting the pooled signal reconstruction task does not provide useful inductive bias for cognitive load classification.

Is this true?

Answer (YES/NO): NO